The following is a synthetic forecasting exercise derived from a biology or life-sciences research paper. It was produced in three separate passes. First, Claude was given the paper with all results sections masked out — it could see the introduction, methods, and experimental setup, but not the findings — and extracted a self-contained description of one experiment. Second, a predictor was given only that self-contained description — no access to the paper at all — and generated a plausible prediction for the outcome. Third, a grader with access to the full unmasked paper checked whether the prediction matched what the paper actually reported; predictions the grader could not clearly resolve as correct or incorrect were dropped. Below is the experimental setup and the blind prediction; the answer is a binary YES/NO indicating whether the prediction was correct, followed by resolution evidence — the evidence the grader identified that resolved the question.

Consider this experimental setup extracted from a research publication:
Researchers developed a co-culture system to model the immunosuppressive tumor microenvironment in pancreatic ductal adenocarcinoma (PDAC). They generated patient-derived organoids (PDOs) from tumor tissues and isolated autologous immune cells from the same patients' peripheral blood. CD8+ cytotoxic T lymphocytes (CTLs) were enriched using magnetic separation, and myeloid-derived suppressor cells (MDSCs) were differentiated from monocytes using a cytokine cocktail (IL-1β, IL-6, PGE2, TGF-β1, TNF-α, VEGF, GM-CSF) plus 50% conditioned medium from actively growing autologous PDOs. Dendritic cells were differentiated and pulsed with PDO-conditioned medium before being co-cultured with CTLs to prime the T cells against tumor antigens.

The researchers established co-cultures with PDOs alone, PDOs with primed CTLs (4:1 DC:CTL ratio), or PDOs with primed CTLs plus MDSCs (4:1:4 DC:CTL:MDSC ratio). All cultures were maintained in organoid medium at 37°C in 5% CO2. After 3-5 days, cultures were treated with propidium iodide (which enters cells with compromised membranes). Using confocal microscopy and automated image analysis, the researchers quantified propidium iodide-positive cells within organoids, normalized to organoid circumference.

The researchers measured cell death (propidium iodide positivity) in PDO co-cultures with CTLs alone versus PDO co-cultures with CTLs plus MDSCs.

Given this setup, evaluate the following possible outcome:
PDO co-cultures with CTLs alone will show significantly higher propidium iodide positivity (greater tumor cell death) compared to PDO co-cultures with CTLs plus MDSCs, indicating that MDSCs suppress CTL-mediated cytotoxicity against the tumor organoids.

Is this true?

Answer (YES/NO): YES